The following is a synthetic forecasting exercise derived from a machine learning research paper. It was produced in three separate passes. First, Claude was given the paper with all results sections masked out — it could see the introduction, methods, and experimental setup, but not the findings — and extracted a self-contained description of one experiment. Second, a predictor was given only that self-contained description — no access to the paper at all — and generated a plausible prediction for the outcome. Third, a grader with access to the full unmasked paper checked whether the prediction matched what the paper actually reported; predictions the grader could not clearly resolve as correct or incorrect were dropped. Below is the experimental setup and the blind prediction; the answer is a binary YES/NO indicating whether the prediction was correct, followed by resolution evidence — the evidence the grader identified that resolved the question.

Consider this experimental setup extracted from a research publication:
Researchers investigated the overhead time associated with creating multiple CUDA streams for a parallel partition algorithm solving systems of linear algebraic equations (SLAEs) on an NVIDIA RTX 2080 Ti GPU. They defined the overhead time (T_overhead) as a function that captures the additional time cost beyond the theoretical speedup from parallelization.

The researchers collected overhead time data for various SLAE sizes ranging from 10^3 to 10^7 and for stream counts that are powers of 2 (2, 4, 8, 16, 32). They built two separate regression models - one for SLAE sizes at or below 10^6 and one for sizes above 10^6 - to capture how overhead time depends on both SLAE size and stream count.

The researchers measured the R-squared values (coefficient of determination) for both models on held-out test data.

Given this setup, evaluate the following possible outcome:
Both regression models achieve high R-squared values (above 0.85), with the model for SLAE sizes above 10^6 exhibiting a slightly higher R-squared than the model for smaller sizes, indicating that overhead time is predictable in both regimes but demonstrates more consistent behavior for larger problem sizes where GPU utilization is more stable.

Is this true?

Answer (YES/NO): YES